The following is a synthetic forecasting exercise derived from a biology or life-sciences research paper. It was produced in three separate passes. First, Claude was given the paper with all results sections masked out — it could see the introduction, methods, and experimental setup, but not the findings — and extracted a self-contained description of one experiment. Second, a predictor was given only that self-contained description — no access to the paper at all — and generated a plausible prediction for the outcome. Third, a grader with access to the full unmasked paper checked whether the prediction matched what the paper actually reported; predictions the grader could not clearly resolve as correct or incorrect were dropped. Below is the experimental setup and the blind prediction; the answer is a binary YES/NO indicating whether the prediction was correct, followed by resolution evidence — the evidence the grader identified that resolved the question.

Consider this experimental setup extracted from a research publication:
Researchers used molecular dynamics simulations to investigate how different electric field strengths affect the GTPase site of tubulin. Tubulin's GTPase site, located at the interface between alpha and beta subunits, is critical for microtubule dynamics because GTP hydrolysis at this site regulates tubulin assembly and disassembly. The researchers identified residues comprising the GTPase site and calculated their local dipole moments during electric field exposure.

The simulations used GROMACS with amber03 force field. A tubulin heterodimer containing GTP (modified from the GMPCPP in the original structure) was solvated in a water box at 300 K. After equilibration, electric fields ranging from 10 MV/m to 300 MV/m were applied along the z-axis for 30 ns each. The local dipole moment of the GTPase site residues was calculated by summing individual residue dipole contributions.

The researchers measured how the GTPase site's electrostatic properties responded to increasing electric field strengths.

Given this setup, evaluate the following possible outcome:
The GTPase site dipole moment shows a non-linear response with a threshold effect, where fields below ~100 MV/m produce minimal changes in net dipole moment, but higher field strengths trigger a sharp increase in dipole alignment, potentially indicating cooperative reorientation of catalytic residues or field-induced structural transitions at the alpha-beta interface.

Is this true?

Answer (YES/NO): NO